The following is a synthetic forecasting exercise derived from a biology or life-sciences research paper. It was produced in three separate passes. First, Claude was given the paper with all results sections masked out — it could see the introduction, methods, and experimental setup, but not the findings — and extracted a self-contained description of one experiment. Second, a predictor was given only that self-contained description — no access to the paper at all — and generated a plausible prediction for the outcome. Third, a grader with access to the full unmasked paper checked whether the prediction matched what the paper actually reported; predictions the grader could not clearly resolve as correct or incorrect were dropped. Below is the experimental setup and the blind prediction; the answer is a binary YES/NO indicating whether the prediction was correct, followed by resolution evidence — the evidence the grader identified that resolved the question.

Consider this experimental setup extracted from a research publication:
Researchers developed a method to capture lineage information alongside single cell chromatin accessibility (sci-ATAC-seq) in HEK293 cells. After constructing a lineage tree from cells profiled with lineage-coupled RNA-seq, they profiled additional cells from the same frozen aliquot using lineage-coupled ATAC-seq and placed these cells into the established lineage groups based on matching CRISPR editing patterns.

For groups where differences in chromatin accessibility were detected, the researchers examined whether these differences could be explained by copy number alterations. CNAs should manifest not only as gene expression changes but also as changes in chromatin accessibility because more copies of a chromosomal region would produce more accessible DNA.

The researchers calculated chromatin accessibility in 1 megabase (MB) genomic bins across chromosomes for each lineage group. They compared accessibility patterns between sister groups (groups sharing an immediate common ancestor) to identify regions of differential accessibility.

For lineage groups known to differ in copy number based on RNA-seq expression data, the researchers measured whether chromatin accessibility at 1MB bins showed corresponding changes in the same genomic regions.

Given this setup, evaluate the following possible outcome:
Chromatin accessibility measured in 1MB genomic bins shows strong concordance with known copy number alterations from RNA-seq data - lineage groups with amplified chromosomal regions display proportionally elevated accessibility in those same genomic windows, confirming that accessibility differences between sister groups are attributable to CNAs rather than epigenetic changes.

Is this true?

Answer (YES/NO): YES